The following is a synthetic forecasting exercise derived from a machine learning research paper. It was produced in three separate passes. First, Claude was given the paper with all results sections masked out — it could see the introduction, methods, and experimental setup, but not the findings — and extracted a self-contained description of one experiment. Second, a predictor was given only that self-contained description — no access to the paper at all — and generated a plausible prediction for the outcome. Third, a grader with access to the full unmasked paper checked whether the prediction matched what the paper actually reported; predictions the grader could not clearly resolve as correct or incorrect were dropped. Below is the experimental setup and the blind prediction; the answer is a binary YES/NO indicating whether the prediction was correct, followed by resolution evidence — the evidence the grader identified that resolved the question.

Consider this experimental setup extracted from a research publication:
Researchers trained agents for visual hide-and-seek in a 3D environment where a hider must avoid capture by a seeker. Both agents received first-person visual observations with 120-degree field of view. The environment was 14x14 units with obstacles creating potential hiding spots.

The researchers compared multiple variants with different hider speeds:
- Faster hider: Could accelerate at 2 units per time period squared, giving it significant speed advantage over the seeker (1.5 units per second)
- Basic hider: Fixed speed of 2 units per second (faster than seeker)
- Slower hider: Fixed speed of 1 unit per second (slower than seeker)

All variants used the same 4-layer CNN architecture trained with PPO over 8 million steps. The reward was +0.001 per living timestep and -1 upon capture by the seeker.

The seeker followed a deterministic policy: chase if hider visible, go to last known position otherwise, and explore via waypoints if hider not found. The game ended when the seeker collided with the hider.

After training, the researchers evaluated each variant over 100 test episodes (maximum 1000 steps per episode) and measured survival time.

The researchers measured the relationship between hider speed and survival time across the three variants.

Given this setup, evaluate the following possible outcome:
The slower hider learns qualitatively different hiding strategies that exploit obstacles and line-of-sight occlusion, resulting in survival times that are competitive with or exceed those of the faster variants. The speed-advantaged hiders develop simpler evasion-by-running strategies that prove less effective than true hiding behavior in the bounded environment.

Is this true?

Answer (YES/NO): NO